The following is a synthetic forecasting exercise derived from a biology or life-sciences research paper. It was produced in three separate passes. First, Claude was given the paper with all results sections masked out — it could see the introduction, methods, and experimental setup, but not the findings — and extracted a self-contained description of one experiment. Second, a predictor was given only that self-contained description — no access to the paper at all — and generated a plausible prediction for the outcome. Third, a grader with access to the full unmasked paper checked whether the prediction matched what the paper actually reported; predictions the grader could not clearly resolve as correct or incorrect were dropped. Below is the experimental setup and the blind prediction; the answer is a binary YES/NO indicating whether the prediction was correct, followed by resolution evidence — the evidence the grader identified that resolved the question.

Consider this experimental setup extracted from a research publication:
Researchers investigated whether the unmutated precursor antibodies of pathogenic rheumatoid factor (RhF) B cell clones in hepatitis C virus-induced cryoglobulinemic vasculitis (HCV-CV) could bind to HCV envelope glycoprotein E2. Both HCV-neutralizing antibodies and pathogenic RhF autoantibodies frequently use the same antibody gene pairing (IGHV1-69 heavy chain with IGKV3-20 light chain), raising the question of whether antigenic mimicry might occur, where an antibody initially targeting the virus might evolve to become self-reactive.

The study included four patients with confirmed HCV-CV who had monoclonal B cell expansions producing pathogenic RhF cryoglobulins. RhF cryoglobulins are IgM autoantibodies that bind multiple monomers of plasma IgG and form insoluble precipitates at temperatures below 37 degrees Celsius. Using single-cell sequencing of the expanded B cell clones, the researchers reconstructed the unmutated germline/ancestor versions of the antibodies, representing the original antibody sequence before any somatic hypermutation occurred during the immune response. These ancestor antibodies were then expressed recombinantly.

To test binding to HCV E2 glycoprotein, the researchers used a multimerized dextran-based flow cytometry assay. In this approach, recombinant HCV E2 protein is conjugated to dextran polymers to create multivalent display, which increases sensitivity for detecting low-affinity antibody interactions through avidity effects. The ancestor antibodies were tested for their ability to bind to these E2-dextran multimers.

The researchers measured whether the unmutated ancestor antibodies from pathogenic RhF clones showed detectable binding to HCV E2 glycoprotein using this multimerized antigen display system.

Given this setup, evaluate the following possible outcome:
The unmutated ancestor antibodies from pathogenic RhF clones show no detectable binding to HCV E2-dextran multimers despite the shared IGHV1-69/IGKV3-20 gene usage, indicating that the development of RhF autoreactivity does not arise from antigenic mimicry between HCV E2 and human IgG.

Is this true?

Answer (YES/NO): YES